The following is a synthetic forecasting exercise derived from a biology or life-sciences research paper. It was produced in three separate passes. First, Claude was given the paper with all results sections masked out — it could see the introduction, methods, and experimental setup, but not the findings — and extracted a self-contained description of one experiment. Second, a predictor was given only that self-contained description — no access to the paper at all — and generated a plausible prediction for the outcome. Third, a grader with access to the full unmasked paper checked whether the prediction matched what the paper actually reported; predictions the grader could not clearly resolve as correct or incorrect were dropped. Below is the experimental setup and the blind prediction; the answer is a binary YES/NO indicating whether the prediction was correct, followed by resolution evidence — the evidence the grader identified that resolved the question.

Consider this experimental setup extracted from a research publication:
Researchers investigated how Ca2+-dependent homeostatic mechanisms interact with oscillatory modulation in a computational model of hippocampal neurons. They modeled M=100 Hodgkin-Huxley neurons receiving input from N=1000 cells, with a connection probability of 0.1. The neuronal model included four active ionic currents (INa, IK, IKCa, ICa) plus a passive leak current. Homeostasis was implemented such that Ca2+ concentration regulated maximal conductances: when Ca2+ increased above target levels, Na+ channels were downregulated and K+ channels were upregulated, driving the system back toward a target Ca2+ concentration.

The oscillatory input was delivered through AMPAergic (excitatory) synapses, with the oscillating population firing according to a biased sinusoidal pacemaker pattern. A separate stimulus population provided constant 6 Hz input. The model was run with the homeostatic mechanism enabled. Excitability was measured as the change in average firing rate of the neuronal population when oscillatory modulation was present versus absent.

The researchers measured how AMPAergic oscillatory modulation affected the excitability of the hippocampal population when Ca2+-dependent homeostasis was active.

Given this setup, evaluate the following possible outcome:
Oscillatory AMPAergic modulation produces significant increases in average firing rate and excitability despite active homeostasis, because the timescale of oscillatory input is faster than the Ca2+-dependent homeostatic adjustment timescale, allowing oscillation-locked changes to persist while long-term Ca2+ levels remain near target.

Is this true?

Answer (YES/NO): NO